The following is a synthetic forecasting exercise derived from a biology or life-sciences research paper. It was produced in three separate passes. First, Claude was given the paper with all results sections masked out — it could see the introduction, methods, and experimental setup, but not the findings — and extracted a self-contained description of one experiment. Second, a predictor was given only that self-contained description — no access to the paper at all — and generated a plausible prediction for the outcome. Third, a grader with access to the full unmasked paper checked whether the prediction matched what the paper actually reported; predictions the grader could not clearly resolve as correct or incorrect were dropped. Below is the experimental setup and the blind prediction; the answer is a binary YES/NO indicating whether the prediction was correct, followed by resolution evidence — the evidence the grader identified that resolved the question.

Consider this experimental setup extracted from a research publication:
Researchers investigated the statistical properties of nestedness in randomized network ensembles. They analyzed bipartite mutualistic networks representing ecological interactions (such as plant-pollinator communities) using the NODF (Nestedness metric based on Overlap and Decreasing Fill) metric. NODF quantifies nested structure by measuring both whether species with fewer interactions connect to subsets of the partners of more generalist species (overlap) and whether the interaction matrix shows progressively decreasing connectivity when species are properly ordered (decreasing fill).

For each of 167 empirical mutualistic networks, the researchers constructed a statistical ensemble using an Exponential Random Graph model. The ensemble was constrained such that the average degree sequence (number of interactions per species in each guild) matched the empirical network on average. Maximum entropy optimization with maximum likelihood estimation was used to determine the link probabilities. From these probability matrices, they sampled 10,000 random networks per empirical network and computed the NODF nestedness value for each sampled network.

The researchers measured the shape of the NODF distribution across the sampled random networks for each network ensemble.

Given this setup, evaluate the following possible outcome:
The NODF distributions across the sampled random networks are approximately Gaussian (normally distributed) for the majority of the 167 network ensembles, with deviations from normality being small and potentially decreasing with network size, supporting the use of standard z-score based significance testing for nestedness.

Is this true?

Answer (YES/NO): NO